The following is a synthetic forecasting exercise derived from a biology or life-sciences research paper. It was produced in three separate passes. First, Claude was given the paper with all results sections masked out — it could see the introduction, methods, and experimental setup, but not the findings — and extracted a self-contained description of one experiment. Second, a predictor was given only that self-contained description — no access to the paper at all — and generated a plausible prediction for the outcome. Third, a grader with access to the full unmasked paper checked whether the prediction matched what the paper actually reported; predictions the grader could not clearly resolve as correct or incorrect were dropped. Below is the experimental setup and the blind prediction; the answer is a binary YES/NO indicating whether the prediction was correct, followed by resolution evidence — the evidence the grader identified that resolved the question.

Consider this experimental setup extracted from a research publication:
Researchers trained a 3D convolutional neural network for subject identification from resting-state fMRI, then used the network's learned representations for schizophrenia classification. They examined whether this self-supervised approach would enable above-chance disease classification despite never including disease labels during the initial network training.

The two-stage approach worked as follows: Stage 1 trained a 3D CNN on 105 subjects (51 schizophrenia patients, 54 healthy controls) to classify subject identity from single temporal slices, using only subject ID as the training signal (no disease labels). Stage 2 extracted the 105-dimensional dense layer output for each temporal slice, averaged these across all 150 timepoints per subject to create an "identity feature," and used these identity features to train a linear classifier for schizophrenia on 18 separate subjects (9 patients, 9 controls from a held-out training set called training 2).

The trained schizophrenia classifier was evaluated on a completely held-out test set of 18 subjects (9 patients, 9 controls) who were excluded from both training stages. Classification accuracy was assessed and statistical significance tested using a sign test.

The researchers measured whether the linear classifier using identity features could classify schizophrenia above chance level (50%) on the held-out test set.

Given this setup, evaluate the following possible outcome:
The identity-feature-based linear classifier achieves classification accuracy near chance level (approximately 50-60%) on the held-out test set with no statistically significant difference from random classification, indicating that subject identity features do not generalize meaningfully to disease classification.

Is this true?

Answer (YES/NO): NO